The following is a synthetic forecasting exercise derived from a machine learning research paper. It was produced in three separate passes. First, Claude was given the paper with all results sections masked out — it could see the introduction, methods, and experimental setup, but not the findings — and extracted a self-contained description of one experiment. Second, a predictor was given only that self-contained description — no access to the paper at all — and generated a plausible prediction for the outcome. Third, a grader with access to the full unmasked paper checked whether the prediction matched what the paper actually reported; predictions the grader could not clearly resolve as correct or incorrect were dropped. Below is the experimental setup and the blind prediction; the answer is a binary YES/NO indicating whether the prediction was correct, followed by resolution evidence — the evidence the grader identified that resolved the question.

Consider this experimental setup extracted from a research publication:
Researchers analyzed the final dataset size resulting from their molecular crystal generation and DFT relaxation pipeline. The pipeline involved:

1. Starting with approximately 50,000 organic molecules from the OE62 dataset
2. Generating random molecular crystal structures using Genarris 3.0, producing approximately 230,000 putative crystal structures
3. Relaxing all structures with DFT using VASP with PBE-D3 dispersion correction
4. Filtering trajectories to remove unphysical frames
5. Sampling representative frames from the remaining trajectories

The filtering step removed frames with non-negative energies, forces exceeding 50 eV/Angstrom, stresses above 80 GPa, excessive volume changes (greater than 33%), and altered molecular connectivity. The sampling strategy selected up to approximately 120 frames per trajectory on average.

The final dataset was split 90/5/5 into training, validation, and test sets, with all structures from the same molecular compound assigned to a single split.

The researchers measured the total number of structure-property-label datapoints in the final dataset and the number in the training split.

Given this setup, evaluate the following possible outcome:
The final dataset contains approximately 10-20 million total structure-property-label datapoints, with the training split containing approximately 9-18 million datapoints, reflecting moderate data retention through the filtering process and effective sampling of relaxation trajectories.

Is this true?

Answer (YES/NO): NO